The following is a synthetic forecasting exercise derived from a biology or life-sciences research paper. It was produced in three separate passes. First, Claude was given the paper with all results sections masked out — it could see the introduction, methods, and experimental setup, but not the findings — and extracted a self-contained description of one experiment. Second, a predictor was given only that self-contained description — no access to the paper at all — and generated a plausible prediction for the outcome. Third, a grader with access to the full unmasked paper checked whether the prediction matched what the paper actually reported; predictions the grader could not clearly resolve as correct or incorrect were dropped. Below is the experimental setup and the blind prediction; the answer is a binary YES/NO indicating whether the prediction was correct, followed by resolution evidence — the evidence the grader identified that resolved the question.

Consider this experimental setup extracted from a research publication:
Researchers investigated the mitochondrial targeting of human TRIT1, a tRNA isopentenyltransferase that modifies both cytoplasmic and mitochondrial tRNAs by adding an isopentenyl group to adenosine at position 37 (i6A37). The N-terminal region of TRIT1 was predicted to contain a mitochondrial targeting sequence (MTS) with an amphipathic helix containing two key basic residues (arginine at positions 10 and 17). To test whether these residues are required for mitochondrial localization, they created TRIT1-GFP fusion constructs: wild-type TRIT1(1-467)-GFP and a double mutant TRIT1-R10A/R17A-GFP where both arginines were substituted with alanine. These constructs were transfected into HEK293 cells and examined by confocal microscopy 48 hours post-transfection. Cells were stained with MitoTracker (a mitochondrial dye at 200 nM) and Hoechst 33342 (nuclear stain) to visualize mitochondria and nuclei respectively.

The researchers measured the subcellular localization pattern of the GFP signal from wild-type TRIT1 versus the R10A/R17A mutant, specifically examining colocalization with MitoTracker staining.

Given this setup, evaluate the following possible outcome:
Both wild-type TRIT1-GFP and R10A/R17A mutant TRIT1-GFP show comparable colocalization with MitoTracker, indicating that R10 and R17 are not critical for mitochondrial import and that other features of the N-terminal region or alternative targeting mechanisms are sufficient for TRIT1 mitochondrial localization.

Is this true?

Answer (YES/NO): NO